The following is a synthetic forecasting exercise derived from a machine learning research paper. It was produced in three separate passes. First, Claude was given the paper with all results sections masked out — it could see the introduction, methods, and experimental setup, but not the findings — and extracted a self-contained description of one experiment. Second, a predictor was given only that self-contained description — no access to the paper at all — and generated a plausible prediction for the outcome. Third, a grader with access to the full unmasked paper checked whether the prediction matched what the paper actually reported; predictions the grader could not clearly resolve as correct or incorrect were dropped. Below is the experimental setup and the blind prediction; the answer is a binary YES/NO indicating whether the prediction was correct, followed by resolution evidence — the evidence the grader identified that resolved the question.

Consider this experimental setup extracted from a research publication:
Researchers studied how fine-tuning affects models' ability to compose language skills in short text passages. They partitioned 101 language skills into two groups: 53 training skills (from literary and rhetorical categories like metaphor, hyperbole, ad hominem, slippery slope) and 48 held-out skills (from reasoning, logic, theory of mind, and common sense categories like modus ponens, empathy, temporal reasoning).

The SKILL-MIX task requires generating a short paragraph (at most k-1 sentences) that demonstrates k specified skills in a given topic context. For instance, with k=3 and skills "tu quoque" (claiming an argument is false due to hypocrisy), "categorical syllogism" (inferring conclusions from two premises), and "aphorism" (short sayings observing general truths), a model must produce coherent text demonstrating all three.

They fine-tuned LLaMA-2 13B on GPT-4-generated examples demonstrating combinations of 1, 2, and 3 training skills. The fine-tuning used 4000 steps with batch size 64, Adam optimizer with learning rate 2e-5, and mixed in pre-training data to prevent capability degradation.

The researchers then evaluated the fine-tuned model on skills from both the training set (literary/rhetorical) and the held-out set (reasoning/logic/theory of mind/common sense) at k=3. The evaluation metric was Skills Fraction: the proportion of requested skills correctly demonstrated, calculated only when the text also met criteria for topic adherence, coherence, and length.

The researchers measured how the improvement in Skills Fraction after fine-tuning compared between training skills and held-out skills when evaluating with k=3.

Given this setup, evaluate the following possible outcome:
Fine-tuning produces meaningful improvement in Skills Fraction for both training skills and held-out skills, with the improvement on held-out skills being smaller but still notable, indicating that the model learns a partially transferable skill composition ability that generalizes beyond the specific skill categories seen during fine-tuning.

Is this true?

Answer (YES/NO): NO